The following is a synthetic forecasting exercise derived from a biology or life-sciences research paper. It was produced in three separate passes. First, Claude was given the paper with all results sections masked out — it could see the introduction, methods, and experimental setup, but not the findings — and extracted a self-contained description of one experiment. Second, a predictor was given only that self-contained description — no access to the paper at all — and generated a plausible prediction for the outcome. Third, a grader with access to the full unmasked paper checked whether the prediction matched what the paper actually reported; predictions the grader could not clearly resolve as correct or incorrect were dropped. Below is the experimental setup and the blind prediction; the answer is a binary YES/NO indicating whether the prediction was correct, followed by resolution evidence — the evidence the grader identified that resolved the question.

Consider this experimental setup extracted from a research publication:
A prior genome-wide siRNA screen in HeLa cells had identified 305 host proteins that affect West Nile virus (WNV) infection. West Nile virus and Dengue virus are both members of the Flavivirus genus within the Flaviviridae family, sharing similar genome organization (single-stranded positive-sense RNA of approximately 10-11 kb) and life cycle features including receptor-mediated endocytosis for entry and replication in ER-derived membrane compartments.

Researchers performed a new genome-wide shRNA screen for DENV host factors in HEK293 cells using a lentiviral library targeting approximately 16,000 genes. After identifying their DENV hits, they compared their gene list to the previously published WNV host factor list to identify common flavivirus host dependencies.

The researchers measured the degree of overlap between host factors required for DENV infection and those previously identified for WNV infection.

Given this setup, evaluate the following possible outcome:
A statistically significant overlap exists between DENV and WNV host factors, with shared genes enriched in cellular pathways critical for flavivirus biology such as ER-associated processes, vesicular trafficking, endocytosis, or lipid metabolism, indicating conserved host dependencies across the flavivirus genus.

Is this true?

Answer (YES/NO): NO